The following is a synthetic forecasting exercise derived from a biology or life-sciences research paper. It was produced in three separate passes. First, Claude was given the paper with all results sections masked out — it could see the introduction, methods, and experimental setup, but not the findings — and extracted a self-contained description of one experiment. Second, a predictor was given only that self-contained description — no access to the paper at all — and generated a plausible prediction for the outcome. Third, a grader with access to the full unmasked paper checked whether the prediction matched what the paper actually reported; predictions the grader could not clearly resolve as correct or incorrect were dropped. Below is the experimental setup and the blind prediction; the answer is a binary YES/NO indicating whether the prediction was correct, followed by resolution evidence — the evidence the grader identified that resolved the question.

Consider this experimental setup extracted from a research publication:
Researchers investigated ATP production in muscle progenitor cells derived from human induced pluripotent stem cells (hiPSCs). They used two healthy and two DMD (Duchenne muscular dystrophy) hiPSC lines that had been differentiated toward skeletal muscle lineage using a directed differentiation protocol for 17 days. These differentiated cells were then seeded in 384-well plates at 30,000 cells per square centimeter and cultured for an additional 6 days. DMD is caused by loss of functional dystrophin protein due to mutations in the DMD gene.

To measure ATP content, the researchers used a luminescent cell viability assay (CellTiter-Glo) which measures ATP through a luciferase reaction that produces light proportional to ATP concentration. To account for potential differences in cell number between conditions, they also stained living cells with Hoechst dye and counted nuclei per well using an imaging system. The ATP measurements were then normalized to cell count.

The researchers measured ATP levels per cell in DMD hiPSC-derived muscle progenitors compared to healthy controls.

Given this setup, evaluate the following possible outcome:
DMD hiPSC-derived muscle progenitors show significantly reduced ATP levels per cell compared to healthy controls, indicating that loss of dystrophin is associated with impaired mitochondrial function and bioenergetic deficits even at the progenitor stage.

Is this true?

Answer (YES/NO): YES